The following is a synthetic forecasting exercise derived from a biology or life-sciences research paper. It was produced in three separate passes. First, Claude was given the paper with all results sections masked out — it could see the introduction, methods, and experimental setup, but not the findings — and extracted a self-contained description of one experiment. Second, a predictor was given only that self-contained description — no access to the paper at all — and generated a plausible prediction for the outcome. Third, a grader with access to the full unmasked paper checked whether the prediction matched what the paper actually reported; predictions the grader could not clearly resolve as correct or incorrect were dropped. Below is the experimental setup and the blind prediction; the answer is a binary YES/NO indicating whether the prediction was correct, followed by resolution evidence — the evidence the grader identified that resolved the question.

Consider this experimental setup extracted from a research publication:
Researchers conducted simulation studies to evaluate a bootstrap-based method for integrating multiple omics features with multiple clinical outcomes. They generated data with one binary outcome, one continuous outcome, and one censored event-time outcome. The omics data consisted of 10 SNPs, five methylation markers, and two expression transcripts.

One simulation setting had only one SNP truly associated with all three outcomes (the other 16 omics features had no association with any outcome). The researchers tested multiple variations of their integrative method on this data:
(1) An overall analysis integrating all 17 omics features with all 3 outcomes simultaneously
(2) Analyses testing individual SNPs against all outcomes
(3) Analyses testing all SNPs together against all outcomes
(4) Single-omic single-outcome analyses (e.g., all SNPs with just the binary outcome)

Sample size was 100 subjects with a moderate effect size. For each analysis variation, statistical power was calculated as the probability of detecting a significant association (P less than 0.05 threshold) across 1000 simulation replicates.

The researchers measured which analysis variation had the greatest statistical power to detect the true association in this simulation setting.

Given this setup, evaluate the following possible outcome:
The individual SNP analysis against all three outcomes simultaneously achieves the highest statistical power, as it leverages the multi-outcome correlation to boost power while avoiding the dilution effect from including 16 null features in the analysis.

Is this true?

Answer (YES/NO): YES